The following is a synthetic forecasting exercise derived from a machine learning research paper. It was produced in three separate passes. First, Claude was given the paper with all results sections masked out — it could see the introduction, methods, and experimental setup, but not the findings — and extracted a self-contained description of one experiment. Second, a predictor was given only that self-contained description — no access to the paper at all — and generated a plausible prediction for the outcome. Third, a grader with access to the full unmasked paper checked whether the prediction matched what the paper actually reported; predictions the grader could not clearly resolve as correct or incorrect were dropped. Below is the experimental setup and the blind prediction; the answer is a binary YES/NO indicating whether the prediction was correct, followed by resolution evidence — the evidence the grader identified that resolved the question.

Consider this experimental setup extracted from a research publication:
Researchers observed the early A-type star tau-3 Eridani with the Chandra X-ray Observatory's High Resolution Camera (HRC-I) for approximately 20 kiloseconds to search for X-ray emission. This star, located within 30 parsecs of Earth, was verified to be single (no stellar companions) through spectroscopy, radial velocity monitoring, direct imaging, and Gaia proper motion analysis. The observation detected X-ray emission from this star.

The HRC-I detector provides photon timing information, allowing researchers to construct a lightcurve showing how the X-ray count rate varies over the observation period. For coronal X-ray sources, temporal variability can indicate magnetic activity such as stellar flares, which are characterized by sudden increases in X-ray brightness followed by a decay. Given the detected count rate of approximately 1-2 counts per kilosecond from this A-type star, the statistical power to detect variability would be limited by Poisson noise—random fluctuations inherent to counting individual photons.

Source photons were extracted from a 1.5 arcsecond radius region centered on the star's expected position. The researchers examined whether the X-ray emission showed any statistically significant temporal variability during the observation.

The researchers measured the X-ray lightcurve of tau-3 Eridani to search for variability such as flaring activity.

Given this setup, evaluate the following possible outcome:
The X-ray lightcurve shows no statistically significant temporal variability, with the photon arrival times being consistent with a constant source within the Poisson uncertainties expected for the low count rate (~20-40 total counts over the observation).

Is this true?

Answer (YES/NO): YES